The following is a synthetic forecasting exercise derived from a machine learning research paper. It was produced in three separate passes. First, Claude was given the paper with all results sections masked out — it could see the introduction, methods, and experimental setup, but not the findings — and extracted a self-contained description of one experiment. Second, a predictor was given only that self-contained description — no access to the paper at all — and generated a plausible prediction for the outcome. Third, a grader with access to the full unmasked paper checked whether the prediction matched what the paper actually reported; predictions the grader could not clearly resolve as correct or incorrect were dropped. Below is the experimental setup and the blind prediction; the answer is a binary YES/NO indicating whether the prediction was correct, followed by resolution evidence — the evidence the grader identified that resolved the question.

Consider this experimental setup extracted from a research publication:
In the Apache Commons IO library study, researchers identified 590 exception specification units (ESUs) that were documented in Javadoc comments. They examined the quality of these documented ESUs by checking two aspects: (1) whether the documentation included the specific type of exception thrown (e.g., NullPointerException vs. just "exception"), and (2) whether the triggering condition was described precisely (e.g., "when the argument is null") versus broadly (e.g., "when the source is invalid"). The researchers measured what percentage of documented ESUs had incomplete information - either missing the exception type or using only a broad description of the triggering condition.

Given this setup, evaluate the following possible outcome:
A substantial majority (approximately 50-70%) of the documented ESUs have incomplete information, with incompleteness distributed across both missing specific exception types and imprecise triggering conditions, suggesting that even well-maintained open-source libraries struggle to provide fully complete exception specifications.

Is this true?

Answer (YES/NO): NO